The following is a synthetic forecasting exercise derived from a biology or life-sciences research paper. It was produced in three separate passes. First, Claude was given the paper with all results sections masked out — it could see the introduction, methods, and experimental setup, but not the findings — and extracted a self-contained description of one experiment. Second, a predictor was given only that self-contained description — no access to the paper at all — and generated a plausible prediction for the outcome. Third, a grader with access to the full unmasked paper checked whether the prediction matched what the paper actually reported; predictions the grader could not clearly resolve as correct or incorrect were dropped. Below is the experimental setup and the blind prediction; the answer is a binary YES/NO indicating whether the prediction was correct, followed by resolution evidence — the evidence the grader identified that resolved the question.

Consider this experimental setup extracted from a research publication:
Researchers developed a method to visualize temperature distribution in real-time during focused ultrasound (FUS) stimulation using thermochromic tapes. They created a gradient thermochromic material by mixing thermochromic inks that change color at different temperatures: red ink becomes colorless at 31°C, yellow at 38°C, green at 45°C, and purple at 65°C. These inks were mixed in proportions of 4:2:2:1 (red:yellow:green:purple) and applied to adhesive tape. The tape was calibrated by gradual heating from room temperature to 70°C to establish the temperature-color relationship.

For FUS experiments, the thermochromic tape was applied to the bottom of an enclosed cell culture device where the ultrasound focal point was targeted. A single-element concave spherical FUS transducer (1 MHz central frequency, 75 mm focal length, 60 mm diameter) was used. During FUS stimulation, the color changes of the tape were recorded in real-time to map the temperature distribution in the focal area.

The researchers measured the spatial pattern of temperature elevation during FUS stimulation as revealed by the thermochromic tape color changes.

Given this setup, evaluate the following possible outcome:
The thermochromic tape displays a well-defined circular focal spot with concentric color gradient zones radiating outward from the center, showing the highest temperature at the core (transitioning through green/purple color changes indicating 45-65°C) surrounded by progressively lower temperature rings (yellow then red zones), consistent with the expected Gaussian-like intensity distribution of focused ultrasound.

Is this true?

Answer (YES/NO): NO